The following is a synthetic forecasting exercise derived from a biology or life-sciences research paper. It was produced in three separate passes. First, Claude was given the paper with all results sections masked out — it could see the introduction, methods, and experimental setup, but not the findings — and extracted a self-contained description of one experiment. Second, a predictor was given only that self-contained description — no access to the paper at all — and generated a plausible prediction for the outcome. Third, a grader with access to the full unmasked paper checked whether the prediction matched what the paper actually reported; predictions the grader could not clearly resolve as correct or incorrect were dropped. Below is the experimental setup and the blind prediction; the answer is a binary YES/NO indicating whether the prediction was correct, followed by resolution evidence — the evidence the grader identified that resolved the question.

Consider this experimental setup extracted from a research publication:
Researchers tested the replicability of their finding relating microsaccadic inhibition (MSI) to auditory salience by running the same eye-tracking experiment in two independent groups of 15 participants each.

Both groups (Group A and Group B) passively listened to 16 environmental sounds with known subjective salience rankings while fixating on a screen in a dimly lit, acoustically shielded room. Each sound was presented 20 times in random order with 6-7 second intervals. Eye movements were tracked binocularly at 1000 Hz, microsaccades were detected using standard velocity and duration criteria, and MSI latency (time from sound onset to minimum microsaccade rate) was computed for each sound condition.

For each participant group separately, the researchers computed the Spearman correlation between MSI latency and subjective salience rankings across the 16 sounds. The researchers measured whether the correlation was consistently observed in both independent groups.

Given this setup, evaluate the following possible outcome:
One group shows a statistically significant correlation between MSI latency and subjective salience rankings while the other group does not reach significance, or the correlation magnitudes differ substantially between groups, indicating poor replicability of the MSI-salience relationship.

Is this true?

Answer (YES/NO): NO